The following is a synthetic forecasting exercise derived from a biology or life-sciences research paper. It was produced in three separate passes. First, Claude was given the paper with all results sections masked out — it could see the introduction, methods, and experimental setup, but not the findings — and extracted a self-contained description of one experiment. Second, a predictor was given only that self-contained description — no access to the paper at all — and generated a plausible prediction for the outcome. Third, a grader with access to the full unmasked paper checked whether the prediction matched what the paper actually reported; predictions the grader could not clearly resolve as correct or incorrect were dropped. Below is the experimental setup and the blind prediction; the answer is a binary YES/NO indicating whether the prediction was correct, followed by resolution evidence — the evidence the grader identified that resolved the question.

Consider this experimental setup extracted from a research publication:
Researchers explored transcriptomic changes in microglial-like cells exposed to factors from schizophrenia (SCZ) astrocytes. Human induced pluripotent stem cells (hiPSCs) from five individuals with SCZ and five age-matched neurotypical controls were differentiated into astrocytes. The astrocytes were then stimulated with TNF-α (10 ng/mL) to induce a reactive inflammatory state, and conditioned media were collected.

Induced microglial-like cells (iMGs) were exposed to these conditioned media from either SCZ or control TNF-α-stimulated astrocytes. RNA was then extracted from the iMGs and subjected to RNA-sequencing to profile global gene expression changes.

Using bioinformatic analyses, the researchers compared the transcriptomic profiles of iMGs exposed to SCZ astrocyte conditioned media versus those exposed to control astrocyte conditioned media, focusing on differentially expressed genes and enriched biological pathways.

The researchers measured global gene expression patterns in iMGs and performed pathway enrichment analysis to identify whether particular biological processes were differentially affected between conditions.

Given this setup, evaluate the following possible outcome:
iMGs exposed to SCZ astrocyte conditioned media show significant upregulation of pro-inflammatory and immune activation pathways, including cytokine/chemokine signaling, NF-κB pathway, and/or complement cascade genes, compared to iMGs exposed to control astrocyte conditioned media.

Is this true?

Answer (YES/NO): NO